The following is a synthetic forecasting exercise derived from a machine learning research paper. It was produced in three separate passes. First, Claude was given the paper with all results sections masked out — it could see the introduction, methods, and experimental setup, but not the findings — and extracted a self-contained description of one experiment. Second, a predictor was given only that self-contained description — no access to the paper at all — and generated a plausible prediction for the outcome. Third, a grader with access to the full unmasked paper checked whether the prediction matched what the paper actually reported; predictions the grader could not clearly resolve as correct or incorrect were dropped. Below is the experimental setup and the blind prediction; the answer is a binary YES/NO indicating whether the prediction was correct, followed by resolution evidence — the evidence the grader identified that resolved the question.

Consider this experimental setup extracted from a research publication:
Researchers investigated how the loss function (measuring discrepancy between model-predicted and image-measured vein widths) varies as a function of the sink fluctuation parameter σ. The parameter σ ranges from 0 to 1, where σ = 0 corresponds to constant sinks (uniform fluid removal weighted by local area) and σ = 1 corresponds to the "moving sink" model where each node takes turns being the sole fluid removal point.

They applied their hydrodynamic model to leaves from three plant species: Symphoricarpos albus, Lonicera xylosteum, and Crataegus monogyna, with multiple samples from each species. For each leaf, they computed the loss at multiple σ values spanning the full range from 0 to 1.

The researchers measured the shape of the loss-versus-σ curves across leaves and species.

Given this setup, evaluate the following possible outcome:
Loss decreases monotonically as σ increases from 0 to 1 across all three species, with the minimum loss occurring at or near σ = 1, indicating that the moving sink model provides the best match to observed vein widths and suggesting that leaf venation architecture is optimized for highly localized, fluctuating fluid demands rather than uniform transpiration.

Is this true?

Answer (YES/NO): NO